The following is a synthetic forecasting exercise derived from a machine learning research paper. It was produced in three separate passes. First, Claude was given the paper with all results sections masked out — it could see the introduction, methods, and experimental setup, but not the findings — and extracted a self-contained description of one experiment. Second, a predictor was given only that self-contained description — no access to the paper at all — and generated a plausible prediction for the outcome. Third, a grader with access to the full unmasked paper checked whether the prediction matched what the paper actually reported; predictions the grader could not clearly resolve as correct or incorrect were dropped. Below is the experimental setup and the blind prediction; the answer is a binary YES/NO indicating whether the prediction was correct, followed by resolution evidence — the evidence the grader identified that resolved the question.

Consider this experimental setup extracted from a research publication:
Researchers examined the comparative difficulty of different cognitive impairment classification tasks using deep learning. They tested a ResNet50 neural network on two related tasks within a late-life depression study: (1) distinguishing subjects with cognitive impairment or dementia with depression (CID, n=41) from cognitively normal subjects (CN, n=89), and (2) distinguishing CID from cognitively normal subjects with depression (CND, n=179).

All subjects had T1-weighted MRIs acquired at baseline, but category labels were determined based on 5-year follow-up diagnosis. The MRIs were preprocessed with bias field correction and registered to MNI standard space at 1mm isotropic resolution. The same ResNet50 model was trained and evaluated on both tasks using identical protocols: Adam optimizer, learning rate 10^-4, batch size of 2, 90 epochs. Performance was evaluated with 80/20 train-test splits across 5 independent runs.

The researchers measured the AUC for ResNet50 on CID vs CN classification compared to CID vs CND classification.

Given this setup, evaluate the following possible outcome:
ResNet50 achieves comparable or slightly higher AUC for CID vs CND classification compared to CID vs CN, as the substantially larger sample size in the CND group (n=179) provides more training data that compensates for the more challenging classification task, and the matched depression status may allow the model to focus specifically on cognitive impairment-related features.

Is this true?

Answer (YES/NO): YES